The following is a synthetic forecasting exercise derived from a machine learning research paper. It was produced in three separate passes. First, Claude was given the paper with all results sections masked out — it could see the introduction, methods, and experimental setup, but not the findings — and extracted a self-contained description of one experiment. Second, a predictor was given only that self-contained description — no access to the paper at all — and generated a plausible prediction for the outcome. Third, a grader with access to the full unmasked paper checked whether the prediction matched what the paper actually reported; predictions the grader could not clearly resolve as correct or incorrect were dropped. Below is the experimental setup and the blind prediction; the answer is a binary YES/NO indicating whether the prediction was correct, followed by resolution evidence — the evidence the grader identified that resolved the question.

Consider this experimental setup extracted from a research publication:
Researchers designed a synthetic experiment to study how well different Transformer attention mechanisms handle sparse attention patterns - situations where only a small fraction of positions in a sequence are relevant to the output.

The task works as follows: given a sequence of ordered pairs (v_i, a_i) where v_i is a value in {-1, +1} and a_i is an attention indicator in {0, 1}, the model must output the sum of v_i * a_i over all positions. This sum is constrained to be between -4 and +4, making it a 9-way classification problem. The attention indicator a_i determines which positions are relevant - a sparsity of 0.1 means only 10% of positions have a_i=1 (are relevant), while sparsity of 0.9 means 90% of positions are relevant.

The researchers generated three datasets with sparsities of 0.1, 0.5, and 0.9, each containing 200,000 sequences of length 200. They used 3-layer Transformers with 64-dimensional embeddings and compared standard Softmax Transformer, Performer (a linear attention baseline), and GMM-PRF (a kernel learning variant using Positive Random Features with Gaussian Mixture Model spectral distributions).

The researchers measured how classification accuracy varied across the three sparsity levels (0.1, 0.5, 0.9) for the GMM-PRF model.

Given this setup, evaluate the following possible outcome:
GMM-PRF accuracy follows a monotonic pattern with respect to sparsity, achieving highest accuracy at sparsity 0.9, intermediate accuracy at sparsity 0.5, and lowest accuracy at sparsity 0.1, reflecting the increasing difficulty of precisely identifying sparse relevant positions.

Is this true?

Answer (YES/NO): NO